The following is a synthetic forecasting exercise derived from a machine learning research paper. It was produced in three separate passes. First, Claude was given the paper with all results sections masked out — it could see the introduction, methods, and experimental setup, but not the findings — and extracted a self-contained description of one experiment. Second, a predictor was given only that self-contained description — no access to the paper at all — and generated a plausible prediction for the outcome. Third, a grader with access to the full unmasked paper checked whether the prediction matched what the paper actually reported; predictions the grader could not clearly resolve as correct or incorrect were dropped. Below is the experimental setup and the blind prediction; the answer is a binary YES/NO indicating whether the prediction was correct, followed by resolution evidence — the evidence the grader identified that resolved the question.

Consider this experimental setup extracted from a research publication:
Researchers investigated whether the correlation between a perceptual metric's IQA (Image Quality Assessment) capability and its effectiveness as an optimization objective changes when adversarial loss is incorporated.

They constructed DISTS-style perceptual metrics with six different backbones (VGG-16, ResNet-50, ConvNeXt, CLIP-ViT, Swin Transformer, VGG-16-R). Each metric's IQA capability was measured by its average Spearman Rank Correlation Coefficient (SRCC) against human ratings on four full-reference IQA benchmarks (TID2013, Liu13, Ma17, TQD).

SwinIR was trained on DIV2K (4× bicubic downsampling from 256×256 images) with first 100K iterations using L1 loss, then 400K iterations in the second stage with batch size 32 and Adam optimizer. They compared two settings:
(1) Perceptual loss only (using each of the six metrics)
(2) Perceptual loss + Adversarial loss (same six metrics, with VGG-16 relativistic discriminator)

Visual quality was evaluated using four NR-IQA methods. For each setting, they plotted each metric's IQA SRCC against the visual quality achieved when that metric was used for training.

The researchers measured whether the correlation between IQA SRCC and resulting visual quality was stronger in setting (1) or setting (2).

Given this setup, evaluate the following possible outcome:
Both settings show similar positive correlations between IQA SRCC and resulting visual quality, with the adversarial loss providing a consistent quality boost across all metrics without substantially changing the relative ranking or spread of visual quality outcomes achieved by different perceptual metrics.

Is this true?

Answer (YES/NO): NO